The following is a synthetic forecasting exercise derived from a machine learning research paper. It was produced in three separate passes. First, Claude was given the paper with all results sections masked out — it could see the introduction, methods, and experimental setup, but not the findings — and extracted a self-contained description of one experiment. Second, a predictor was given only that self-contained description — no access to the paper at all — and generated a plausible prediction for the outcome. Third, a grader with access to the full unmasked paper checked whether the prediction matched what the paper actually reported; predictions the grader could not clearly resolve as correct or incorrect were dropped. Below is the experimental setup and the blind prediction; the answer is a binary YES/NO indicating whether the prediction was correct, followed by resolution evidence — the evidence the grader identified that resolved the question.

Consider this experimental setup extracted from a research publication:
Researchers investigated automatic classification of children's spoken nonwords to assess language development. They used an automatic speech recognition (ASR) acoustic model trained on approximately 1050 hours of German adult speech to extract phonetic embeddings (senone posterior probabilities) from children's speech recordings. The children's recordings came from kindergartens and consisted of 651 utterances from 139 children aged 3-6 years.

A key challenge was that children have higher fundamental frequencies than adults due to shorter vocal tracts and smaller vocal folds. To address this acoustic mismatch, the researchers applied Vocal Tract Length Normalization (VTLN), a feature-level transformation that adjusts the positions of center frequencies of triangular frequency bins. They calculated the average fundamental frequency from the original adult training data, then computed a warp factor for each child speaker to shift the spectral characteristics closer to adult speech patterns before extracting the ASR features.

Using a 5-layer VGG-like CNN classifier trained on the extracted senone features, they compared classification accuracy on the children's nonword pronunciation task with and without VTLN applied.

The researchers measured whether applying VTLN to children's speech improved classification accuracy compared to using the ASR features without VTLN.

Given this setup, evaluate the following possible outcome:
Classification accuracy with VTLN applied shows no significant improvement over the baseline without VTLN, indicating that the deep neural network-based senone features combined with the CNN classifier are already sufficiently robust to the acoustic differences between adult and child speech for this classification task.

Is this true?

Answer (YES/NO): NO